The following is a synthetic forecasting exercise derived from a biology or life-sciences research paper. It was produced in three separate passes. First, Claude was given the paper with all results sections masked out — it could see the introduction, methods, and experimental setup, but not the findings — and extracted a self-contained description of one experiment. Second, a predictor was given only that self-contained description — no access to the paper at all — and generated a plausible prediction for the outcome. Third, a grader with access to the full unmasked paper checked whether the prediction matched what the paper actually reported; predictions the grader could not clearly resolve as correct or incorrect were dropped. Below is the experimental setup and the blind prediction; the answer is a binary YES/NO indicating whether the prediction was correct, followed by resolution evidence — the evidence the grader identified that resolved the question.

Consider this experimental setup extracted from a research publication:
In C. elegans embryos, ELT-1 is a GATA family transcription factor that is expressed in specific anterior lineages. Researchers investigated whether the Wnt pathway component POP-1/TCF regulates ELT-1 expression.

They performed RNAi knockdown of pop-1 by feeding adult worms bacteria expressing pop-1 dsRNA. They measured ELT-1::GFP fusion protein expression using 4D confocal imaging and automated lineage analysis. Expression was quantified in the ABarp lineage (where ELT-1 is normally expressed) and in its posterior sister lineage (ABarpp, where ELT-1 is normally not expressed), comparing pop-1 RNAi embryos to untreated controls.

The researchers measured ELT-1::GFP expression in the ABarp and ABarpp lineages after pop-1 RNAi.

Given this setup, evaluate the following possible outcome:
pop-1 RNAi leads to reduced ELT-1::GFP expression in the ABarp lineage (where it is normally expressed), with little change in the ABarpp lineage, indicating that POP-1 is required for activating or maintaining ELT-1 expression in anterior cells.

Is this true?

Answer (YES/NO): YES